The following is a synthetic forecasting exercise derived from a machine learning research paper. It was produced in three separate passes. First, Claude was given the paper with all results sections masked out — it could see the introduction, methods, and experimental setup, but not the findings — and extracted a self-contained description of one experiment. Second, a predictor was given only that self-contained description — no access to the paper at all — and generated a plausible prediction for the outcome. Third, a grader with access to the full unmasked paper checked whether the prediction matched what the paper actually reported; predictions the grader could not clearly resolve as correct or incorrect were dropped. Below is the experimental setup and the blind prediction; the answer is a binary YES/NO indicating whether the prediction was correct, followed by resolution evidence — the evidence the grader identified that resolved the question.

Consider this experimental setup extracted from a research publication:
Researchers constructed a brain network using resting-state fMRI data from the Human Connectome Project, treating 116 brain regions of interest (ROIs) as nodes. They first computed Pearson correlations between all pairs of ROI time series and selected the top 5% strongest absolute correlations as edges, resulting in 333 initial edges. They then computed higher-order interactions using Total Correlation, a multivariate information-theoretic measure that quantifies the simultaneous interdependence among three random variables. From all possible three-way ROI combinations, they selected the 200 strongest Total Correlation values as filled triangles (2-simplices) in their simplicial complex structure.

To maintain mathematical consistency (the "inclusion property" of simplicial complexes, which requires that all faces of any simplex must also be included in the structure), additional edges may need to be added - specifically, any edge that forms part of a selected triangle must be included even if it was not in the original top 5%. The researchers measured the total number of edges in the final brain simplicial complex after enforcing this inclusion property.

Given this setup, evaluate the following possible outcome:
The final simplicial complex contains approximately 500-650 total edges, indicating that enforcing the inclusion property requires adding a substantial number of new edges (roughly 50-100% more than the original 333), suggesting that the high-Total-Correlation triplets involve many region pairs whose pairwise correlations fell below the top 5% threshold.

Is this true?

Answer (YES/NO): NO